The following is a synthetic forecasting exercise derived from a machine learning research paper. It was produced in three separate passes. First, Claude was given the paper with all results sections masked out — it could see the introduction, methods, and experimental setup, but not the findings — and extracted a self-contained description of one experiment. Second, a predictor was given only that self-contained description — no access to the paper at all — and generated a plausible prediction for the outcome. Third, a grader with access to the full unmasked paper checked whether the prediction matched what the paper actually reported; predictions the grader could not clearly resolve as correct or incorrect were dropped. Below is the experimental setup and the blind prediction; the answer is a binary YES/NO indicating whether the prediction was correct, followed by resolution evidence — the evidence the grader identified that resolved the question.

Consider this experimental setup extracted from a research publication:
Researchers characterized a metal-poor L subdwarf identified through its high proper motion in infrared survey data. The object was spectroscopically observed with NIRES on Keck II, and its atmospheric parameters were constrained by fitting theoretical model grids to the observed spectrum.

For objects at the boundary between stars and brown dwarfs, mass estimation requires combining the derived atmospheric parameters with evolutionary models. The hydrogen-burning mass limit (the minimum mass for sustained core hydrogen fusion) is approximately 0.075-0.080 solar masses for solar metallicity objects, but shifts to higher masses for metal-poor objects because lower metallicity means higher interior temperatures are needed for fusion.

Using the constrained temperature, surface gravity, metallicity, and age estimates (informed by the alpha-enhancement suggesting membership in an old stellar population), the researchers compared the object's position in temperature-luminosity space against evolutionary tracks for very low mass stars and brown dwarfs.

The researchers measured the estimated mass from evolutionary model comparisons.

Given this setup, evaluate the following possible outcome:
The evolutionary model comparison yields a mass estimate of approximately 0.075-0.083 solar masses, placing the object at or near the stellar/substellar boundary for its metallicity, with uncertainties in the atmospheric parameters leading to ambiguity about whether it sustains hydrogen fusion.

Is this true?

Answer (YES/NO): NO